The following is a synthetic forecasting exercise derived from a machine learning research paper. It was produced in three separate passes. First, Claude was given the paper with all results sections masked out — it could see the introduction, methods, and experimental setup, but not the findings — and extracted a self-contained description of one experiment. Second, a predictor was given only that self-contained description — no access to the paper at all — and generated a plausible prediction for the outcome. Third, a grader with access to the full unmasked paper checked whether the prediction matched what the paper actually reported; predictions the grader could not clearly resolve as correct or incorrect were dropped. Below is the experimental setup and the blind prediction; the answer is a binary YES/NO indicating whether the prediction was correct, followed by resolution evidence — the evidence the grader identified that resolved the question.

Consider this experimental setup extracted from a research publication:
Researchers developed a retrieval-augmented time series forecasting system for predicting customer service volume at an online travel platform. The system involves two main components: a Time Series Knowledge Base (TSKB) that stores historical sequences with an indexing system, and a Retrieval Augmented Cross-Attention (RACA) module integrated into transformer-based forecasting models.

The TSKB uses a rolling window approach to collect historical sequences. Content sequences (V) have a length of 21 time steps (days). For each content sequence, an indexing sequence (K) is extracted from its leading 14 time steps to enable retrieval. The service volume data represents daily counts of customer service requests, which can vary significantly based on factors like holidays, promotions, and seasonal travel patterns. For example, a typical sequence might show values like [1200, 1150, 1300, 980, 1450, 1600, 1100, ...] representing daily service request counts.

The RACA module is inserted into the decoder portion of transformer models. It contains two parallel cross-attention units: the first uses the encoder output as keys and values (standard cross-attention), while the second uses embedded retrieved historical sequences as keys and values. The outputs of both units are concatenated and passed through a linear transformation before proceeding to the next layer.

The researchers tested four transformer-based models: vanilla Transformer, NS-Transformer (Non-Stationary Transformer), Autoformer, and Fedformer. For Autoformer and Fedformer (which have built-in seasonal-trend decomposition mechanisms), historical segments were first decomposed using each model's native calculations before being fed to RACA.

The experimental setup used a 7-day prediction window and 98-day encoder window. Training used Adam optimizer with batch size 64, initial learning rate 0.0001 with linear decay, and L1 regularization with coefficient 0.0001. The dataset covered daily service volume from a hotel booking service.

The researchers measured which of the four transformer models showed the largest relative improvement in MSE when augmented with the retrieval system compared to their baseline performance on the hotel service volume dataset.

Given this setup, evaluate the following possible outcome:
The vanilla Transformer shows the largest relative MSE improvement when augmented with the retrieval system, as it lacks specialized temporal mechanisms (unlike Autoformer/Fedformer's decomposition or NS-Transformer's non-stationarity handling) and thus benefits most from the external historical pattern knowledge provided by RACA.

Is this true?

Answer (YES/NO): YES